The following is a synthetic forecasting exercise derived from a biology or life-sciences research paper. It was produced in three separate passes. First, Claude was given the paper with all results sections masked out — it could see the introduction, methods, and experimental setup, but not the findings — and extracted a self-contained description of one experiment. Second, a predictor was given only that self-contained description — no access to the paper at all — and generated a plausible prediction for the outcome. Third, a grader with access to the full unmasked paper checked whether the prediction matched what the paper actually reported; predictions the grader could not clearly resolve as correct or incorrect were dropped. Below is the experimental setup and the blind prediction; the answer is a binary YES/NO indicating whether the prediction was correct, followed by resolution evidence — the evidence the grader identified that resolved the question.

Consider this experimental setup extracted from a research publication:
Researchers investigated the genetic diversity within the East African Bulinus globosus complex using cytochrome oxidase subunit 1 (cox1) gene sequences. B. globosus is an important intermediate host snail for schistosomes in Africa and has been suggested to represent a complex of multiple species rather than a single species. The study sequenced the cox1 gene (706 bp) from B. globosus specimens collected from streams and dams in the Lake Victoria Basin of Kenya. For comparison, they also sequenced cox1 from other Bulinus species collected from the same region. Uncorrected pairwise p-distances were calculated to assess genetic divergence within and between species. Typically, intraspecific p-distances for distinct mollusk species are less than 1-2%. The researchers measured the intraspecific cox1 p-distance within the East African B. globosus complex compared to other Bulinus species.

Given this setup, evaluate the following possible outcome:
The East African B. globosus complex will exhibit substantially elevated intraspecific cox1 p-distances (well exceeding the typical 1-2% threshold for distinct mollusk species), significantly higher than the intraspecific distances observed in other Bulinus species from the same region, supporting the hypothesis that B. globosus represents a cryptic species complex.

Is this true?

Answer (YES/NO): NO